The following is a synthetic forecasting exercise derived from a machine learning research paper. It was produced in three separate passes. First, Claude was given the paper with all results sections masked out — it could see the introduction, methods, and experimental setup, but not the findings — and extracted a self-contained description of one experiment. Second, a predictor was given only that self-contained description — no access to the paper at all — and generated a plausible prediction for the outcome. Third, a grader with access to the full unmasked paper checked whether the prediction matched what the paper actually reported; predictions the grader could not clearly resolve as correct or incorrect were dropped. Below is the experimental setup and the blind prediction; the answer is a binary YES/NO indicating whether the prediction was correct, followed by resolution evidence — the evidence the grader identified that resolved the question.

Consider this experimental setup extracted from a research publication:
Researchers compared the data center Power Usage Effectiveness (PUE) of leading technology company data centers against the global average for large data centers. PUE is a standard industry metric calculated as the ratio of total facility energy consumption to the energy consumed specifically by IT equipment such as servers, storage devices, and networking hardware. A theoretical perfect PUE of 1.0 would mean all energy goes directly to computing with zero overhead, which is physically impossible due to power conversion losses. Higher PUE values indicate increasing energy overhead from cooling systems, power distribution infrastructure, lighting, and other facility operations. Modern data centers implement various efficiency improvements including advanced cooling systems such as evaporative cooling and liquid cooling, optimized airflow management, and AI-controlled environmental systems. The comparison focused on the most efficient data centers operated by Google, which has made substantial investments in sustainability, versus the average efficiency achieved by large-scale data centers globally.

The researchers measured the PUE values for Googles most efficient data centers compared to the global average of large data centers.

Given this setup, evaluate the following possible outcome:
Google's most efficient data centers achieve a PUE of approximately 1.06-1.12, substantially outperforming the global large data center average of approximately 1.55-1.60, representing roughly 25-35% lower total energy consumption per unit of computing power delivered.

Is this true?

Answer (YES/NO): YES